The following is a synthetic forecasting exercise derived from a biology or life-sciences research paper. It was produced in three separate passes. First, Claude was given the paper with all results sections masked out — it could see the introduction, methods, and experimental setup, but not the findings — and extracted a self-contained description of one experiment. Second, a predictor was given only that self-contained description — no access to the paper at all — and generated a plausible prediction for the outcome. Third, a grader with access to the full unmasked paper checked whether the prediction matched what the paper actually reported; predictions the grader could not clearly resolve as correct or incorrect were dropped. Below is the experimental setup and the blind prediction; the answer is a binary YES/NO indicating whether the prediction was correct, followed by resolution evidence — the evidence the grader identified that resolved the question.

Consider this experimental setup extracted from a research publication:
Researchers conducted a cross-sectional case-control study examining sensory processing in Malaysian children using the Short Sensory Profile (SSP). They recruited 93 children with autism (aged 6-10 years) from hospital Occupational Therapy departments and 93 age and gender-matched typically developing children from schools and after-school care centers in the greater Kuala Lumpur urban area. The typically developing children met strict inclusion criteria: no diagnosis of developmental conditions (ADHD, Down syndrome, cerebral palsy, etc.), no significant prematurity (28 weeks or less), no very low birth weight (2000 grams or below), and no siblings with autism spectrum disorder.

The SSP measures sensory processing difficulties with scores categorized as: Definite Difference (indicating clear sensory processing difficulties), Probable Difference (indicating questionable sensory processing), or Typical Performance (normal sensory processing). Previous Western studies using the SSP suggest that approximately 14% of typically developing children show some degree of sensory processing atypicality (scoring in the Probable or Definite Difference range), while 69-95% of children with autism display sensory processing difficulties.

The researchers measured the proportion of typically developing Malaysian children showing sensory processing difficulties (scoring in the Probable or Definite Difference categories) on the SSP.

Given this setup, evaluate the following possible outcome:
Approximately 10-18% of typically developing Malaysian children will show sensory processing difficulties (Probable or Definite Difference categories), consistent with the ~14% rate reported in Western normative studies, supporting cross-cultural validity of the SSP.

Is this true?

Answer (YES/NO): NO